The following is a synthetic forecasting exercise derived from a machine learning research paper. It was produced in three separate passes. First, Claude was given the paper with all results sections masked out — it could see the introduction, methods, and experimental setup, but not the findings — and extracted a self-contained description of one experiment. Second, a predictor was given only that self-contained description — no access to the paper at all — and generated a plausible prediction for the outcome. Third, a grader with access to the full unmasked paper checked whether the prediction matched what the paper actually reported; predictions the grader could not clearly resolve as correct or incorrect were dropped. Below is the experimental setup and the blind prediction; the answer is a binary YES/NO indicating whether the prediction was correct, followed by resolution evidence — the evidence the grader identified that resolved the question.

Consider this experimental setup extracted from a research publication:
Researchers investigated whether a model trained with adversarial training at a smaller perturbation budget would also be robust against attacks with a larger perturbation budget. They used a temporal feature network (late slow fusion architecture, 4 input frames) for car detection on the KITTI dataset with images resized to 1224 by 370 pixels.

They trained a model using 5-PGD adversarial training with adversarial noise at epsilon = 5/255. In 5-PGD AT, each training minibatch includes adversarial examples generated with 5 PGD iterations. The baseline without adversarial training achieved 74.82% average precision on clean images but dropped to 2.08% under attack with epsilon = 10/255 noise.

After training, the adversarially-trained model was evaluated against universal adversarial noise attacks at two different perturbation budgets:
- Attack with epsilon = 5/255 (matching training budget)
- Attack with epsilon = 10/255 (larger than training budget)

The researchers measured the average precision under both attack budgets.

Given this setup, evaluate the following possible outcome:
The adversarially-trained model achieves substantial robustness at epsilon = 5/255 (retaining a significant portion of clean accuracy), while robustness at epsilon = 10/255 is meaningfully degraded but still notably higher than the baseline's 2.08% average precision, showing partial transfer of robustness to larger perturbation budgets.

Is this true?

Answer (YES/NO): NO